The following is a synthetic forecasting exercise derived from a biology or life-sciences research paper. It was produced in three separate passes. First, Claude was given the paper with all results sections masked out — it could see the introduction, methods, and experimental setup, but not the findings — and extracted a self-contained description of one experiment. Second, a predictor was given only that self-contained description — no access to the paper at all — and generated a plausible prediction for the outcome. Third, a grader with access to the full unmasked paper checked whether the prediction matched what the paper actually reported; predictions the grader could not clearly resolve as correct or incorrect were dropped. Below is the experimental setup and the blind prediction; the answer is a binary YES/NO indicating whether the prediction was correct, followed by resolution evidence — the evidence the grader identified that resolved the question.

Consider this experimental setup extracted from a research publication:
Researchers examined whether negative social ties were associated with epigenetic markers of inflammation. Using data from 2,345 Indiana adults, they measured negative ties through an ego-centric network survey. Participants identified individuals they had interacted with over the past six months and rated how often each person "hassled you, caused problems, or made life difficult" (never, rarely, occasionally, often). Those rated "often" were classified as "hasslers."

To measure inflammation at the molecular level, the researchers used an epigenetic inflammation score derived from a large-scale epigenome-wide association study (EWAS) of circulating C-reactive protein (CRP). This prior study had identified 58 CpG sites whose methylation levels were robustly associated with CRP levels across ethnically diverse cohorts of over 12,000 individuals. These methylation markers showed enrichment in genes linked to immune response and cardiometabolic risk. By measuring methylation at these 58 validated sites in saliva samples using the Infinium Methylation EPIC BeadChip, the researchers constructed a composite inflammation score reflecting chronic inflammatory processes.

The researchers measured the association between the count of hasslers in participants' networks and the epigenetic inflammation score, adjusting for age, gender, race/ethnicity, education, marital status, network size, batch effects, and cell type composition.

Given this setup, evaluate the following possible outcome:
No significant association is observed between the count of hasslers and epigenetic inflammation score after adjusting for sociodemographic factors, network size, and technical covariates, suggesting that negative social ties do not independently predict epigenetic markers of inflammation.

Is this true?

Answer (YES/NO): NO